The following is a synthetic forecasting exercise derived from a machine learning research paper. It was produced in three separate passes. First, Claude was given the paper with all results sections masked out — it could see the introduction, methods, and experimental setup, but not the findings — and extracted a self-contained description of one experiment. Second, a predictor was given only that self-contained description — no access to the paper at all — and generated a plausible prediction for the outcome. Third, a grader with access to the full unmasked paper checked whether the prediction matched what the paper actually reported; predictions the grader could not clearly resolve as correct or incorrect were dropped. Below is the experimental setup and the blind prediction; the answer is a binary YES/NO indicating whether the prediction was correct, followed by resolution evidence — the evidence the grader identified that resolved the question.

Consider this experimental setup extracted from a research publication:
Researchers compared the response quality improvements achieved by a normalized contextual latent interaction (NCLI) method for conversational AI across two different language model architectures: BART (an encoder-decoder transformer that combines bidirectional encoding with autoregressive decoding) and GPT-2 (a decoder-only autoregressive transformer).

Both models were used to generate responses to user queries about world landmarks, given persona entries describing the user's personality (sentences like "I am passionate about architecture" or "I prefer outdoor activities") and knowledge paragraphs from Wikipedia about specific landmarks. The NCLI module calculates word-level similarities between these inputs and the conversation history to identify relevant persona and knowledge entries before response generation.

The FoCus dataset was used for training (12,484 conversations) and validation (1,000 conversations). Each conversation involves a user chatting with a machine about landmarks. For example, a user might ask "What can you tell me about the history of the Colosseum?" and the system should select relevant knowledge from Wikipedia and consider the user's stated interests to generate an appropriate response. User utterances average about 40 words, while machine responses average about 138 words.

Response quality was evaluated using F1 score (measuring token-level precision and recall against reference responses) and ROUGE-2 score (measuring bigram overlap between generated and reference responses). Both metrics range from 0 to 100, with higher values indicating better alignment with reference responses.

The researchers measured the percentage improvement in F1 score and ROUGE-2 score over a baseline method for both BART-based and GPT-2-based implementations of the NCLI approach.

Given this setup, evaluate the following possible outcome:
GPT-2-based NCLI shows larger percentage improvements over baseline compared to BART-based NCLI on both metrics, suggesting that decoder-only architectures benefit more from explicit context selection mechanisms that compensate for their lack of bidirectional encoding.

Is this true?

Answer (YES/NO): NO